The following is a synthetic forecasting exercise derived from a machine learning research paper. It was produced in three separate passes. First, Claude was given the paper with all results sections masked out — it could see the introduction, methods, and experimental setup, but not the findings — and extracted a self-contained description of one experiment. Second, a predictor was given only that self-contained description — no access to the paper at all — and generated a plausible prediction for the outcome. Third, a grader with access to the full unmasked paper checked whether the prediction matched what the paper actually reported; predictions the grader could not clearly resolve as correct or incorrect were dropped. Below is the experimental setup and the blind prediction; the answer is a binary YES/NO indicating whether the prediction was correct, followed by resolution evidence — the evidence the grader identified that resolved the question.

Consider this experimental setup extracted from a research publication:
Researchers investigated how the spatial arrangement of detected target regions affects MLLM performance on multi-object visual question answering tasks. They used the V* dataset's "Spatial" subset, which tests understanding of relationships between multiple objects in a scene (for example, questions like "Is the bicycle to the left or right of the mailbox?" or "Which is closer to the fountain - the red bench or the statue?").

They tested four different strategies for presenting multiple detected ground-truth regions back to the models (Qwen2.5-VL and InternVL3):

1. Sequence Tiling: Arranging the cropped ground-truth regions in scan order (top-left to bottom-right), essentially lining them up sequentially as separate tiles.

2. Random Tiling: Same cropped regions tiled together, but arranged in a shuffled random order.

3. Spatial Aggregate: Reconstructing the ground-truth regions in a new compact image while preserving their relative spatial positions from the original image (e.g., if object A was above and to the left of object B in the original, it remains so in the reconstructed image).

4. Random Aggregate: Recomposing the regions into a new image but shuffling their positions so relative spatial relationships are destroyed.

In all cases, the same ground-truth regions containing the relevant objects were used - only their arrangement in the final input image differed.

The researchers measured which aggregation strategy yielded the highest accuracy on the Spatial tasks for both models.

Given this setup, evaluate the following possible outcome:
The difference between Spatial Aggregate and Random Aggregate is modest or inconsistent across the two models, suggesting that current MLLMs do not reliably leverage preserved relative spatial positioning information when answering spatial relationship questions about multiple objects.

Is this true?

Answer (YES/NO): NO